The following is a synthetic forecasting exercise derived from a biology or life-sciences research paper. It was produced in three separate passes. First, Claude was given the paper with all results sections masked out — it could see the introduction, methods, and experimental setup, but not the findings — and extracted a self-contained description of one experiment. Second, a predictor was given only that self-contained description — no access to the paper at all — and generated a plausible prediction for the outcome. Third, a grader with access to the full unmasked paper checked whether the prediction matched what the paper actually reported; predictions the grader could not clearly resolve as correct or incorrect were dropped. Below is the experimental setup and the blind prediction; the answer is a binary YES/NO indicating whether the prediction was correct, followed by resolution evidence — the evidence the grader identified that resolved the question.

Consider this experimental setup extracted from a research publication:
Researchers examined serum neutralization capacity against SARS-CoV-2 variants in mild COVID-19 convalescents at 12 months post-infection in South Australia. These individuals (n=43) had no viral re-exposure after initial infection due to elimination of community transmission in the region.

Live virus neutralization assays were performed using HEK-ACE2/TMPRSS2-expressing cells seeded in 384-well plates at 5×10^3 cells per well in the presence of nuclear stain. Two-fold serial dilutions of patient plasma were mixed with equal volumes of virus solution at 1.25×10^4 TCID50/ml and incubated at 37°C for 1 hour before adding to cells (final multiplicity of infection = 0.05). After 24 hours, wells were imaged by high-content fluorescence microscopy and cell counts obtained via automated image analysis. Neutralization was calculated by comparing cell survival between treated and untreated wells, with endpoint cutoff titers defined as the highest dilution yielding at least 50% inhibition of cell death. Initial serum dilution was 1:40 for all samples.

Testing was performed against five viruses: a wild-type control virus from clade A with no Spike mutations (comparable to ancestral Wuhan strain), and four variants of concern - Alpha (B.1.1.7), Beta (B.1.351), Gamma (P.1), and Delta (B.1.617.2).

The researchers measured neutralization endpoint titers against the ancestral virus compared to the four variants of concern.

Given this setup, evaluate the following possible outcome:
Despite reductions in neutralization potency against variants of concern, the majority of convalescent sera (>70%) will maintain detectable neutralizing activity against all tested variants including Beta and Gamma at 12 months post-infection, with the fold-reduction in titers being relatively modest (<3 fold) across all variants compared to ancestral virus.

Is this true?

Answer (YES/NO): NO